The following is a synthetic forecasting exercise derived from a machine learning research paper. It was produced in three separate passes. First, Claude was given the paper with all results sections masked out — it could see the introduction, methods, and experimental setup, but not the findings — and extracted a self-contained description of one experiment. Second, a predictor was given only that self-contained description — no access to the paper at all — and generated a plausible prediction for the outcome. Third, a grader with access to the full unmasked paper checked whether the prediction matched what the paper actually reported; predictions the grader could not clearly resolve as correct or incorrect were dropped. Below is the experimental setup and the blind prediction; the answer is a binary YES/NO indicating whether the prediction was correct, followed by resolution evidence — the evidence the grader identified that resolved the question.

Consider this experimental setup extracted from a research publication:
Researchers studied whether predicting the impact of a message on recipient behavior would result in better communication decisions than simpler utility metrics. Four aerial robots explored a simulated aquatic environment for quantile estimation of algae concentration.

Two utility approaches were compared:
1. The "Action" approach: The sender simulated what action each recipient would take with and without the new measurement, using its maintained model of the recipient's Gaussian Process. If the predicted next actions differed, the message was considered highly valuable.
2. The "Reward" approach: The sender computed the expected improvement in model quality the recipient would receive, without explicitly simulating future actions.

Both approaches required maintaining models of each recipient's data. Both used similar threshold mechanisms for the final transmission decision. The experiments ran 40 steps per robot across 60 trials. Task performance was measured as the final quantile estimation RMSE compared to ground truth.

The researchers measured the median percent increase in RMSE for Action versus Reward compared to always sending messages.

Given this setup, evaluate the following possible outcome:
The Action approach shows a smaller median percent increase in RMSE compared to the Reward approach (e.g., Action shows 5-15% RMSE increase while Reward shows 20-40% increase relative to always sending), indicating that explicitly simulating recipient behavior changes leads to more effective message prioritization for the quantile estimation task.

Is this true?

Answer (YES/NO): NO